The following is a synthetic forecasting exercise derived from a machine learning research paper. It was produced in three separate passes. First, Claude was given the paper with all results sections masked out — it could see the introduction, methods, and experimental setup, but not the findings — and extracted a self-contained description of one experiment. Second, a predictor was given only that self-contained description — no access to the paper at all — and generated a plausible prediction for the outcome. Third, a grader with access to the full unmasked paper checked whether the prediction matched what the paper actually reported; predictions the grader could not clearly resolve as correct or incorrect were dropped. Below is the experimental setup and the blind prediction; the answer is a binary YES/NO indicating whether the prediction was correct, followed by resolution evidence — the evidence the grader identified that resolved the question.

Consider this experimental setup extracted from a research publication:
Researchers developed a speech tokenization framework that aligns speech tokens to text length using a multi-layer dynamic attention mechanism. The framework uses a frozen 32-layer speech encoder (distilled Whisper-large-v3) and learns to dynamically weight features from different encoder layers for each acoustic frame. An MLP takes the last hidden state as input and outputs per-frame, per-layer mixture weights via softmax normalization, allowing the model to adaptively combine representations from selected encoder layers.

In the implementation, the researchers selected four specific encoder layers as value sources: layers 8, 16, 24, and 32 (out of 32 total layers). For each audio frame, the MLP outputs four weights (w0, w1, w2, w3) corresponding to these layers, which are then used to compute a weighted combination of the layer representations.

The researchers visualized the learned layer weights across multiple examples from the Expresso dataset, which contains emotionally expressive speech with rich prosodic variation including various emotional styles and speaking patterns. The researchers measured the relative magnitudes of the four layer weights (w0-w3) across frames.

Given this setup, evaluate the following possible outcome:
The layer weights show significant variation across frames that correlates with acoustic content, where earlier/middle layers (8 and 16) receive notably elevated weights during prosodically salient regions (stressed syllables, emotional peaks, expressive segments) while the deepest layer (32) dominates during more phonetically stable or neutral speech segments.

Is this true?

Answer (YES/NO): NO